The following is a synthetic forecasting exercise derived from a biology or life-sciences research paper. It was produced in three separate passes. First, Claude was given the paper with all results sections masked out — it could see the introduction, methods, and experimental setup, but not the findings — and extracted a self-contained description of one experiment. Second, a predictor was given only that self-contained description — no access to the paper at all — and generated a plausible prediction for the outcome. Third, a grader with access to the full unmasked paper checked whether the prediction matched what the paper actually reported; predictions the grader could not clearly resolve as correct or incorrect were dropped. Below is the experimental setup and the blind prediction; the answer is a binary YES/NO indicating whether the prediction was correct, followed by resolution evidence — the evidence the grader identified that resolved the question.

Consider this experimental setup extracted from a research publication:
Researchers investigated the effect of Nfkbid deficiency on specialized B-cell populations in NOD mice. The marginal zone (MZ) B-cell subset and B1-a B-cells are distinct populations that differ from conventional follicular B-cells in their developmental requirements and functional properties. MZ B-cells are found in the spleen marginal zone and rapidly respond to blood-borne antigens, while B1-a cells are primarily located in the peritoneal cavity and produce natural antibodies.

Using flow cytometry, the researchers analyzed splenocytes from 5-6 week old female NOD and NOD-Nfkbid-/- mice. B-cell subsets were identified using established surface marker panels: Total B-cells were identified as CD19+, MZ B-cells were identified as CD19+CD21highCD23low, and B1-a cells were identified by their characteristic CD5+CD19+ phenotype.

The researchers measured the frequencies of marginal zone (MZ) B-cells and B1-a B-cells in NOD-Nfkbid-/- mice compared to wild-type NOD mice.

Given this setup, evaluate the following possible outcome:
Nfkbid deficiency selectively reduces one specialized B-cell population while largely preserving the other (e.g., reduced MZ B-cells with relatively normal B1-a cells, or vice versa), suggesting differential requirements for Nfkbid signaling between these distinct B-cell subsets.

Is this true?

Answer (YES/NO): NO